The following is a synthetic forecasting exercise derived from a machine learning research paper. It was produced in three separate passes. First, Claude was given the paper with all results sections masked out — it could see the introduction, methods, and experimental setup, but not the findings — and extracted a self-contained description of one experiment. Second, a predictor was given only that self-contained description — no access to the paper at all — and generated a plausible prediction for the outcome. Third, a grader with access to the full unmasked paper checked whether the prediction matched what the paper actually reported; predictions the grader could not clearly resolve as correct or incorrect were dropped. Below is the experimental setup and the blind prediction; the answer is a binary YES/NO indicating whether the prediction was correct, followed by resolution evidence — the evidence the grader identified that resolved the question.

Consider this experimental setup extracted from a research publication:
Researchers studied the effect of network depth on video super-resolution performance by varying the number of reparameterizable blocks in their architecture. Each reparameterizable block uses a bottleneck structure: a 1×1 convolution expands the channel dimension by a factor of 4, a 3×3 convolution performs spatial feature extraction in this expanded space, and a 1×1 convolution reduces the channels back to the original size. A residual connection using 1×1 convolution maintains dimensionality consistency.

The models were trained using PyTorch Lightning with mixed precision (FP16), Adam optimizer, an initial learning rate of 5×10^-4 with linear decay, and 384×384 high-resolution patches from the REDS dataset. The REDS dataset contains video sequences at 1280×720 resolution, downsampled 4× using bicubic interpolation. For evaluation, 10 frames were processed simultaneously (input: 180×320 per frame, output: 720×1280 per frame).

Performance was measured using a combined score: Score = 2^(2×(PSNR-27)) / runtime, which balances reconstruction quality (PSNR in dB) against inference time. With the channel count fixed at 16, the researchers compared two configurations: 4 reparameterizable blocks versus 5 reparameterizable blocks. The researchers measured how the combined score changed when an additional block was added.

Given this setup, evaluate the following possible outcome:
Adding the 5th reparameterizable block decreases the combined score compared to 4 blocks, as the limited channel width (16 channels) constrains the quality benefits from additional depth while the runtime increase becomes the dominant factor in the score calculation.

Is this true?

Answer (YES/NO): YES